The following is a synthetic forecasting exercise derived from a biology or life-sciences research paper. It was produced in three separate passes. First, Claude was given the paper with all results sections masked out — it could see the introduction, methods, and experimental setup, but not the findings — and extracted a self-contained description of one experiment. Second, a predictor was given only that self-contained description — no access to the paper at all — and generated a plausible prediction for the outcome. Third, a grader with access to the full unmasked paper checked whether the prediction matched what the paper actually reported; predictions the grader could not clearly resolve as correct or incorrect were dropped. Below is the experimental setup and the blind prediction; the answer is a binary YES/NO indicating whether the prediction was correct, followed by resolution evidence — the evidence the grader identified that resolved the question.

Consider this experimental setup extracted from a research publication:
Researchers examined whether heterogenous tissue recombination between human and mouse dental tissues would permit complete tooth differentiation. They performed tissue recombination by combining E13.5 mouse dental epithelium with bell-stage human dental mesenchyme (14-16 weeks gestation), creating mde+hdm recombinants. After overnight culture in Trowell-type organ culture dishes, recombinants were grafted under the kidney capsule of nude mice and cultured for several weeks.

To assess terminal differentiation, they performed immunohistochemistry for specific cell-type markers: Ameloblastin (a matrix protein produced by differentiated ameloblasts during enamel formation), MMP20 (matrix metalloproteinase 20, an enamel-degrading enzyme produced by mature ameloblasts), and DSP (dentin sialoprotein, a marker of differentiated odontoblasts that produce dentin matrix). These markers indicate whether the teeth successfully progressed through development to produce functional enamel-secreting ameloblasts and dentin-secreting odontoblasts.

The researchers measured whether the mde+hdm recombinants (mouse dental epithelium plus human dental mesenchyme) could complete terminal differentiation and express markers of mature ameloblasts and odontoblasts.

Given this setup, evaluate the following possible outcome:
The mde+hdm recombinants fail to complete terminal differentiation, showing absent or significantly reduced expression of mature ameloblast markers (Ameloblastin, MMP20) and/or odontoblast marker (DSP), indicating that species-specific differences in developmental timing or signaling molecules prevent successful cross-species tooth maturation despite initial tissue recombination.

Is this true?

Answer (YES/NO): NO